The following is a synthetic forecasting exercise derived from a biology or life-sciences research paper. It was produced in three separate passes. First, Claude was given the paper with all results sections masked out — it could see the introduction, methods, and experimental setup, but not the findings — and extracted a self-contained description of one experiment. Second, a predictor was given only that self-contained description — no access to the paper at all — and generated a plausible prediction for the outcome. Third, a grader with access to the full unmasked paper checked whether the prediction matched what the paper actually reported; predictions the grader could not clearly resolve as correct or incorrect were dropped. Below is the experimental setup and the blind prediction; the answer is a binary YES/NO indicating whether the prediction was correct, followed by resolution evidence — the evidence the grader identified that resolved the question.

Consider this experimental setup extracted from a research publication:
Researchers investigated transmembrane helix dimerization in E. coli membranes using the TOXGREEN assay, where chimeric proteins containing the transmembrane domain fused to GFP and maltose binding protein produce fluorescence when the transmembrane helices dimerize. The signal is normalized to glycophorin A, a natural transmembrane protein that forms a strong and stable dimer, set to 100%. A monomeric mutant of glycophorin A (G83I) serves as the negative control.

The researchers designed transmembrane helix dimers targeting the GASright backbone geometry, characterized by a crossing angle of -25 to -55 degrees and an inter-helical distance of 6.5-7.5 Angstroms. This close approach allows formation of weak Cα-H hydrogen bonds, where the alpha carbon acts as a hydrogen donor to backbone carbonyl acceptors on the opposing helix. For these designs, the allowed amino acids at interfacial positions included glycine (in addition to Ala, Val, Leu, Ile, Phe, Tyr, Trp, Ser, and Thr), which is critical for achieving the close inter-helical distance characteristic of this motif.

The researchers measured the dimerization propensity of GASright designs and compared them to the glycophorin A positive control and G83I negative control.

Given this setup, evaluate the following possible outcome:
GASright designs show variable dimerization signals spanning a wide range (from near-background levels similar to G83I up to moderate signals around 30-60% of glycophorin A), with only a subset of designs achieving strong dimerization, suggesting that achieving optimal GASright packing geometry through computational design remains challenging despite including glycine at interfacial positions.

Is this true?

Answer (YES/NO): NO